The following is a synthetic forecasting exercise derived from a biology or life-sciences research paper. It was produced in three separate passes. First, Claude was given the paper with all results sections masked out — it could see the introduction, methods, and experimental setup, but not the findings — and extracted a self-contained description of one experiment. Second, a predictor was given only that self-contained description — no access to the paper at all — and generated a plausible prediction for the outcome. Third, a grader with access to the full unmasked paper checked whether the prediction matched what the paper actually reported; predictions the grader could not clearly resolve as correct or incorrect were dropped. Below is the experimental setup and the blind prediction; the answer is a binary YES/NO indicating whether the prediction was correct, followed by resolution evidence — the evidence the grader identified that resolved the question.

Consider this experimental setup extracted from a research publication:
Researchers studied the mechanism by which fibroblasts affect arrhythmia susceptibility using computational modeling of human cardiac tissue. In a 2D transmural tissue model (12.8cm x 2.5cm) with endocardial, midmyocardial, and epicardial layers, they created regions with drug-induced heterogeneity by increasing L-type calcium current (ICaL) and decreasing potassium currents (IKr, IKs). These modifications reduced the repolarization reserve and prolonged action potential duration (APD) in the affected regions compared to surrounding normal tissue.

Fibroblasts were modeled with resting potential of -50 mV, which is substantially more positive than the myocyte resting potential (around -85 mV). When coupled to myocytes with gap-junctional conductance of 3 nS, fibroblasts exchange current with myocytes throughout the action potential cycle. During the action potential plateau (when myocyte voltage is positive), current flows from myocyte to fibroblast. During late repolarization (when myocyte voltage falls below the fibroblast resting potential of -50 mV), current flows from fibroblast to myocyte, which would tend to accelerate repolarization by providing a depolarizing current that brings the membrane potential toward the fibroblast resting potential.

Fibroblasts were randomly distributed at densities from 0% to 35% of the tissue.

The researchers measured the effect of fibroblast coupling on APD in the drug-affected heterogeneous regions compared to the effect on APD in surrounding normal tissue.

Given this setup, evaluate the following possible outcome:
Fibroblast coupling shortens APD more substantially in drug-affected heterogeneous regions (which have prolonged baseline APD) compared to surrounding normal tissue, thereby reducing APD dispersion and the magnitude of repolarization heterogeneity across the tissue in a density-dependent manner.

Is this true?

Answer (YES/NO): NO